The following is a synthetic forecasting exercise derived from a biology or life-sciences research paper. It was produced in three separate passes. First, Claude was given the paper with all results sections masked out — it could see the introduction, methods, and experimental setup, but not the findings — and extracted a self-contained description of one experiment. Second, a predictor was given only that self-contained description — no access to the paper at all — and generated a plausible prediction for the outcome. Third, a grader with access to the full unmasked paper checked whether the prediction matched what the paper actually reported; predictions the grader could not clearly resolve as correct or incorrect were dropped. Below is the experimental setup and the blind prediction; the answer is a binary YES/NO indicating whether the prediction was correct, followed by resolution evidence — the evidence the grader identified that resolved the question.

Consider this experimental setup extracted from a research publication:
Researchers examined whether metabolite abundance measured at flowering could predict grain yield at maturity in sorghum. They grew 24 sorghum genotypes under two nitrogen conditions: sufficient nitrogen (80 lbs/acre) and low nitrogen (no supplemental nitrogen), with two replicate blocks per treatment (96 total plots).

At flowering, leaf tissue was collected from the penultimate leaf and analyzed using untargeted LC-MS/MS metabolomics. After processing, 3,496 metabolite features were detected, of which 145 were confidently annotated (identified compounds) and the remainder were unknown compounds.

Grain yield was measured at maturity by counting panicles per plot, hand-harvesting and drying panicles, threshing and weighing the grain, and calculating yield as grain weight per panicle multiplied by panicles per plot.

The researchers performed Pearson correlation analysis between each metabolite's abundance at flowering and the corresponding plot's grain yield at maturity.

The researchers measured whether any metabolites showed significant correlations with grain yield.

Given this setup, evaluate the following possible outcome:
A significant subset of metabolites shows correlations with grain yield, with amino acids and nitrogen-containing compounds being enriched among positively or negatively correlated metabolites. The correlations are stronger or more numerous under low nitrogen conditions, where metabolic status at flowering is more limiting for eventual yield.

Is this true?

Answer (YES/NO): NO